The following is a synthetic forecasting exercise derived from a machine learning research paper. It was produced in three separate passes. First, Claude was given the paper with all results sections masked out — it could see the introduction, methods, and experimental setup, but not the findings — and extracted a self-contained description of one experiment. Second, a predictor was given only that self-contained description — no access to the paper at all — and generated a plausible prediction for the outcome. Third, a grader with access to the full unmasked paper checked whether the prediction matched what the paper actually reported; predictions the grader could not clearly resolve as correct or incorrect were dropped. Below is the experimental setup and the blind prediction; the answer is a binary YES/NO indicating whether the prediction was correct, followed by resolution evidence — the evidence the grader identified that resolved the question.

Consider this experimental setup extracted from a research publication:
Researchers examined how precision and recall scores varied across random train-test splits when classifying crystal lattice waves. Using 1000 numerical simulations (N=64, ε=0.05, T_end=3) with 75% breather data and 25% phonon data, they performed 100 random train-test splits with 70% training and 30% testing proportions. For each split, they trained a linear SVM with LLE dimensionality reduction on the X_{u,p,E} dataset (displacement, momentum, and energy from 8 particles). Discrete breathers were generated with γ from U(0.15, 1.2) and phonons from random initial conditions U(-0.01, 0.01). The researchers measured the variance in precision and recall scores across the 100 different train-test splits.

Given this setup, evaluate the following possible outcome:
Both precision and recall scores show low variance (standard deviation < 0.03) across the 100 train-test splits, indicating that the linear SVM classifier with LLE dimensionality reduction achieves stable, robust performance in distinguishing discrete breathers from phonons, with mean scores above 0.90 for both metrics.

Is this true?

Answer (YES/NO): YES